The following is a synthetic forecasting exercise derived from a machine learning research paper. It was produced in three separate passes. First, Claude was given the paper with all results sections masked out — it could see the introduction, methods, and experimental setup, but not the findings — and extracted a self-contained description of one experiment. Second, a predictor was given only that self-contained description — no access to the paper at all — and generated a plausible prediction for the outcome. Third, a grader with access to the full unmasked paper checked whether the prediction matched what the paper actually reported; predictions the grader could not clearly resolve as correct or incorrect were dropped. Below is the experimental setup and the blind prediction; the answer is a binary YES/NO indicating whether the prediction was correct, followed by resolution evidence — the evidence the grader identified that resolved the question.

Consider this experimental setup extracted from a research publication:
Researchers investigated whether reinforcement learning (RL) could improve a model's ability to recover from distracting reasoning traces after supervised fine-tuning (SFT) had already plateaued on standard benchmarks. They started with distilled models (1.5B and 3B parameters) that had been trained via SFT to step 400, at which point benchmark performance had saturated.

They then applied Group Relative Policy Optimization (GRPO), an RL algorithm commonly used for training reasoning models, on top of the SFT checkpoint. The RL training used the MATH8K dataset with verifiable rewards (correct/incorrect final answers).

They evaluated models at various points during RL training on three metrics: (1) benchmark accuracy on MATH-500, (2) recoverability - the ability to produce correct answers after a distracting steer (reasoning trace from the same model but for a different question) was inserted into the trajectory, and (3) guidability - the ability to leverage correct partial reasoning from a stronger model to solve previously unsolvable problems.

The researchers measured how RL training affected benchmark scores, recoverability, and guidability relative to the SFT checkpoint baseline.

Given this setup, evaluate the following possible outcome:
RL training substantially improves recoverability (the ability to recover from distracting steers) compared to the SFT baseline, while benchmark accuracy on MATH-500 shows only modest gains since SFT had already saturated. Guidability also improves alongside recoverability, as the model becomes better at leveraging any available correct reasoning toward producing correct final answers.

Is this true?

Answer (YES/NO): YES